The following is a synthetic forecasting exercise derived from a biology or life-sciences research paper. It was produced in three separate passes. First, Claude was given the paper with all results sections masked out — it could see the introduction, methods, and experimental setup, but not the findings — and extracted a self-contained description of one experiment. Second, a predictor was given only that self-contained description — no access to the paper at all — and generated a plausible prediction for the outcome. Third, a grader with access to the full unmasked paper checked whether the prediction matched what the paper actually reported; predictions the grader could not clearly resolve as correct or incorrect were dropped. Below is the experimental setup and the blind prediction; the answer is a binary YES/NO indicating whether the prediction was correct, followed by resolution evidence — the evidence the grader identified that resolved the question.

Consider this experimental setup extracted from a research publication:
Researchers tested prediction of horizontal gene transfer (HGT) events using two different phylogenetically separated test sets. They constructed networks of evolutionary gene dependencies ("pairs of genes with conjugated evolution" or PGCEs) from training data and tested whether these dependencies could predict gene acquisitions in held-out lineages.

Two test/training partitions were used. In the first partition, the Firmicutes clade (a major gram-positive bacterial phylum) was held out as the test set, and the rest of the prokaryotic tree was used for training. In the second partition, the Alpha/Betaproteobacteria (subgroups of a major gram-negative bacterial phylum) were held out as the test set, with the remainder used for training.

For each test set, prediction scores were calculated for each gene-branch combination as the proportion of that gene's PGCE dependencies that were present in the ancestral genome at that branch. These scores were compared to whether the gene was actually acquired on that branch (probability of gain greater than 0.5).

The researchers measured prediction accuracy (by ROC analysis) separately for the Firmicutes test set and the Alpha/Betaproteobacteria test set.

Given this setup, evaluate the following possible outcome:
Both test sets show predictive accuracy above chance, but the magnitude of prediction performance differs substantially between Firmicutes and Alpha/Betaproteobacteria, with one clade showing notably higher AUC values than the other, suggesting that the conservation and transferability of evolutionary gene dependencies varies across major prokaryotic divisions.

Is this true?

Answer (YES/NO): NO